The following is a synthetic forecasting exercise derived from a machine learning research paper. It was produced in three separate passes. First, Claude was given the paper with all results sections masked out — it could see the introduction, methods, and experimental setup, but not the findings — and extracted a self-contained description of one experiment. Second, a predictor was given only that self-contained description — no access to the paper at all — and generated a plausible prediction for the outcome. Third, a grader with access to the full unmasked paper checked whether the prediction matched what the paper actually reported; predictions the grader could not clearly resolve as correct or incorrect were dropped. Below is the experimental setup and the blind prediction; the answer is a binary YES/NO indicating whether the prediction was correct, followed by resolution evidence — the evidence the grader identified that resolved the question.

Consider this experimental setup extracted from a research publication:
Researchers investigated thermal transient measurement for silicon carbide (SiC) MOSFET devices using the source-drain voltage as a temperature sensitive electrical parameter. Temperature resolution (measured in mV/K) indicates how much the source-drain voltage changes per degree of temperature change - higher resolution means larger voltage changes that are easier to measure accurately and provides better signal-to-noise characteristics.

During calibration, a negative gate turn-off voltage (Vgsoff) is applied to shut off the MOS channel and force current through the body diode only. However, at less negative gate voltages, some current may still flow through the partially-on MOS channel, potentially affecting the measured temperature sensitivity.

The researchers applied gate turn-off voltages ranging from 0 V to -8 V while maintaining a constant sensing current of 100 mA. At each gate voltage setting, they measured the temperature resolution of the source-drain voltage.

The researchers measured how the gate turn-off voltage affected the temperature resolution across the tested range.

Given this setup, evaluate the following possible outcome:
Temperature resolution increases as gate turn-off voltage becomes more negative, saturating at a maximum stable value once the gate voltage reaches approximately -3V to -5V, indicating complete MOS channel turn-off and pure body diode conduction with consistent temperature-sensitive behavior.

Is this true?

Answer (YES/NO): NO